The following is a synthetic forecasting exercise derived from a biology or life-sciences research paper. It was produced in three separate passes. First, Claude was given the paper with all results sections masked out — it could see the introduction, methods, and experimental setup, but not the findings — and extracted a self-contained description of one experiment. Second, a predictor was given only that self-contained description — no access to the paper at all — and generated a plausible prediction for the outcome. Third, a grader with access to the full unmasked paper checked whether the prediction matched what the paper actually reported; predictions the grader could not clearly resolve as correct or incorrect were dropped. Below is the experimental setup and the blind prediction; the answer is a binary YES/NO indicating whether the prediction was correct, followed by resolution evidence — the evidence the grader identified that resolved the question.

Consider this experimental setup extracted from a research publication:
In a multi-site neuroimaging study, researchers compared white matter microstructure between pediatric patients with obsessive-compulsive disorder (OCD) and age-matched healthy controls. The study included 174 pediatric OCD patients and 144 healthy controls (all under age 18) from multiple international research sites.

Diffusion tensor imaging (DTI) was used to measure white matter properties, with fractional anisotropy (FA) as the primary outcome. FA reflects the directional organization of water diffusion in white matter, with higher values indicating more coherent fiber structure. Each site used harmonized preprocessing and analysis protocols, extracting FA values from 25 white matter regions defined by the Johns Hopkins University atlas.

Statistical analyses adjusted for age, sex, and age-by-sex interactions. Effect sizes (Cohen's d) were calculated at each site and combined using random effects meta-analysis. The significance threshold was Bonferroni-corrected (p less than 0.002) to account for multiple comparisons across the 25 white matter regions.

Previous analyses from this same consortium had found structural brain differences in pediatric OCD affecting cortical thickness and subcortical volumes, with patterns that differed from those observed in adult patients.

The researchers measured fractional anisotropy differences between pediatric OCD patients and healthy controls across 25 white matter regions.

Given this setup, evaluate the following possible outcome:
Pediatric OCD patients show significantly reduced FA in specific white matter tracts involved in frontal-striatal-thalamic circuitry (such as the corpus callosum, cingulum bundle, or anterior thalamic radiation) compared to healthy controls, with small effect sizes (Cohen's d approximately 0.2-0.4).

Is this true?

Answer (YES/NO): NO